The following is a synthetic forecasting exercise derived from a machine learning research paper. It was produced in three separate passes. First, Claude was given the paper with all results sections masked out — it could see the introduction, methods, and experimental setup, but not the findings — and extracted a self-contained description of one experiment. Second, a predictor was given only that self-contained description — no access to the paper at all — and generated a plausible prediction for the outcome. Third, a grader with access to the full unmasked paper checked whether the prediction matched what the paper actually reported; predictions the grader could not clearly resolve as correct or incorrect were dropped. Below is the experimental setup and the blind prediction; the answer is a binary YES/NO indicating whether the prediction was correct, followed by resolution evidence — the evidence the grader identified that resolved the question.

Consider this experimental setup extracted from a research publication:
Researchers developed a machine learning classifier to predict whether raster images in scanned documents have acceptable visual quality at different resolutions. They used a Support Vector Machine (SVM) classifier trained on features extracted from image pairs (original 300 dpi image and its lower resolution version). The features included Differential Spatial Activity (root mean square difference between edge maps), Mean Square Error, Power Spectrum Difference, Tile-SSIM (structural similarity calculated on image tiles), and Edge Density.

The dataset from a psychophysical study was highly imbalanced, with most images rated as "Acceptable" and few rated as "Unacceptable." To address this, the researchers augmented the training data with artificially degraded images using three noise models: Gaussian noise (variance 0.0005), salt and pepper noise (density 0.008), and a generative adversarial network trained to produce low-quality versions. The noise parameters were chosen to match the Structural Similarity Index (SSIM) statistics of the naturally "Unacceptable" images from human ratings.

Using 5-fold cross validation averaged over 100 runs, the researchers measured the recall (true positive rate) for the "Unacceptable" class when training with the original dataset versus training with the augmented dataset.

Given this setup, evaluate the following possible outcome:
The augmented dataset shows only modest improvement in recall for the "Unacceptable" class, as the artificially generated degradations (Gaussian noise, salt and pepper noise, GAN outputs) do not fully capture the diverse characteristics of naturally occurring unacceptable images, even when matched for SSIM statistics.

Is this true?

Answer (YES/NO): NO